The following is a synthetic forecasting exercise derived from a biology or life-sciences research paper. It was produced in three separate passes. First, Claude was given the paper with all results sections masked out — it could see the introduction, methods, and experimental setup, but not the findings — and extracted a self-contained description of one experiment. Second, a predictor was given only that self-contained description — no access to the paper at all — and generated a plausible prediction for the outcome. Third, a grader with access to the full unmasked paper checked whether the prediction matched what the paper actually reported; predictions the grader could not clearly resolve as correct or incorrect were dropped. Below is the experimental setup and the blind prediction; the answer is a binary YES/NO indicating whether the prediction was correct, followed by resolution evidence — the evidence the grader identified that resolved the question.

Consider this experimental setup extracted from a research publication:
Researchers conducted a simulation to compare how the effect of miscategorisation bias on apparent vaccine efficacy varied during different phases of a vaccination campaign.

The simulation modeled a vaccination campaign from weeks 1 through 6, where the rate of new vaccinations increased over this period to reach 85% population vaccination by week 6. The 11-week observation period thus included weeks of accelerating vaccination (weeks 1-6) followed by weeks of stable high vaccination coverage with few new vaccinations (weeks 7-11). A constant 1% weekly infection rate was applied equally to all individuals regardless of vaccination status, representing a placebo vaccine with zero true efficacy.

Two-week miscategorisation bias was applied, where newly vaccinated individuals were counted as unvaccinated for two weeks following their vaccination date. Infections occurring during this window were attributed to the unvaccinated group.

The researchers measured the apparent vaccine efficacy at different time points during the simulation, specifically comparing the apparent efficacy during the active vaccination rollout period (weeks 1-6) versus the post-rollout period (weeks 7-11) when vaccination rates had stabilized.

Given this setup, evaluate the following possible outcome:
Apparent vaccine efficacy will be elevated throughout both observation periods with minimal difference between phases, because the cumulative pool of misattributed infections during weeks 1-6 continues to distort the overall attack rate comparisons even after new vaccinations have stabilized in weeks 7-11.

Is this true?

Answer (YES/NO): NO